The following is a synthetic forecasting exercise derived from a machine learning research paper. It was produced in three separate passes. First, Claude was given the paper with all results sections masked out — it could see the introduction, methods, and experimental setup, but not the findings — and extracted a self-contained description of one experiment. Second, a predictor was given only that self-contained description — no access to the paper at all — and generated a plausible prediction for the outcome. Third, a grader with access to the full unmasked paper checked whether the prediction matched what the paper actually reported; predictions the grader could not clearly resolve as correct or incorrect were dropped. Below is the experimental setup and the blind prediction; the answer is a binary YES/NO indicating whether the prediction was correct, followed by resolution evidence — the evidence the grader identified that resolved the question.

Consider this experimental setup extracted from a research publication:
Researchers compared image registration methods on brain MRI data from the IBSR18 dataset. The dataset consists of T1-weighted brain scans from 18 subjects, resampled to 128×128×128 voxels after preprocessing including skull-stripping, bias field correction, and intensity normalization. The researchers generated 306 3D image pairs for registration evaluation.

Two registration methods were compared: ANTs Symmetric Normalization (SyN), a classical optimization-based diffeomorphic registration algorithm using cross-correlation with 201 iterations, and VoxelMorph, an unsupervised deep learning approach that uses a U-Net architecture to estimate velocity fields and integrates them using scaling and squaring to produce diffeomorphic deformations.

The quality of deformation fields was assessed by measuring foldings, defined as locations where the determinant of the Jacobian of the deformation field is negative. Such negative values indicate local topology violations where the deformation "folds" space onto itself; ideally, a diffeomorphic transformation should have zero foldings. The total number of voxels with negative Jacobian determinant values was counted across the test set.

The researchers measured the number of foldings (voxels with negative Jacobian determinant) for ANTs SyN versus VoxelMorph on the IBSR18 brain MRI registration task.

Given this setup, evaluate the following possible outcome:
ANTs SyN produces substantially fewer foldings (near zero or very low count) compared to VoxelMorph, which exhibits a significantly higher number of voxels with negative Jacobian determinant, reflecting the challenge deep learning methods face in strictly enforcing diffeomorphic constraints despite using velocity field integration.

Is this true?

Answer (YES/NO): YES